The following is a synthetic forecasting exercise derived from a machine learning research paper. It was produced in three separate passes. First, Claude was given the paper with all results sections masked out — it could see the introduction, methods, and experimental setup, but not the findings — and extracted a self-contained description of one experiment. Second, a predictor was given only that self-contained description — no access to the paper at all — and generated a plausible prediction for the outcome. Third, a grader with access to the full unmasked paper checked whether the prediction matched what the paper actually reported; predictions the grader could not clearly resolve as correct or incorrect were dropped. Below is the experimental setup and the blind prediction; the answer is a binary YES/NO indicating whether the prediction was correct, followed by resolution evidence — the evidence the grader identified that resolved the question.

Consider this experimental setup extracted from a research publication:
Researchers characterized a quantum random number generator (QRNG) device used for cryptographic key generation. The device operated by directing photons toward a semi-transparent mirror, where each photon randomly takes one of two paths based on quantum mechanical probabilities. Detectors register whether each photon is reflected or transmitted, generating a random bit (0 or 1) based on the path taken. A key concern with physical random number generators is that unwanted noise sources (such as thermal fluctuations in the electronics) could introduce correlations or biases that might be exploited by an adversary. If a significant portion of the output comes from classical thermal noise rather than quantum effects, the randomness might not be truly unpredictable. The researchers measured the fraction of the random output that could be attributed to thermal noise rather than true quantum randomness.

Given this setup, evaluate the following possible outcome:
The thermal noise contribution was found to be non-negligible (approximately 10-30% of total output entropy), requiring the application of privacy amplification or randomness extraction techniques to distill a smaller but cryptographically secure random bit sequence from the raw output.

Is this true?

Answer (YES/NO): NO